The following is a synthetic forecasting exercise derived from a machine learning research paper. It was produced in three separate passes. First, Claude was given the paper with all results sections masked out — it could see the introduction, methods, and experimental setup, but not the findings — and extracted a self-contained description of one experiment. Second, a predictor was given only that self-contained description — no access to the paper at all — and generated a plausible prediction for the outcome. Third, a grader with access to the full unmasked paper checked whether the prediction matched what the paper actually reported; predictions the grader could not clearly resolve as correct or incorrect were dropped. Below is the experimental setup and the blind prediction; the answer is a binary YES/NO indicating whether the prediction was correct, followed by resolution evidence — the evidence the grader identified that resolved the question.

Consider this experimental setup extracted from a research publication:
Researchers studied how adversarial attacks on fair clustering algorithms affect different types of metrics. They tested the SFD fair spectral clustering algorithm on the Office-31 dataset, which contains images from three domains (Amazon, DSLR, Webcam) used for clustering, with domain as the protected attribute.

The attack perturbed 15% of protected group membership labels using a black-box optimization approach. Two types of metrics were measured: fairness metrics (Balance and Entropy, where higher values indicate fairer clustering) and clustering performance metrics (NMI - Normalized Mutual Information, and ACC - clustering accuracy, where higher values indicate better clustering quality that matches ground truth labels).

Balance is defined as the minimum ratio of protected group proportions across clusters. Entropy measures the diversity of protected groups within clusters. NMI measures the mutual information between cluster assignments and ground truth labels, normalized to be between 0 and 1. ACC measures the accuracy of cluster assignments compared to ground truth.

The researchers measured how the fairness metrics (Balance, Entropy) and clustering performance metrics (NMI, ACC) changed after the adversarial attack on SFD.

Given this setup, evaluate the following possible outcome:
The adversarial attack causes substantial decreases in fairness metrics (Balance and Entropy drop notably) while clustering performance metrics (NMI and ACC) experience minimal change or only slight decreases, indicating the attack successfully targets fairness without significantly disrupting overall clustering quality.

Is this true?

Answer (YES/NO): NO